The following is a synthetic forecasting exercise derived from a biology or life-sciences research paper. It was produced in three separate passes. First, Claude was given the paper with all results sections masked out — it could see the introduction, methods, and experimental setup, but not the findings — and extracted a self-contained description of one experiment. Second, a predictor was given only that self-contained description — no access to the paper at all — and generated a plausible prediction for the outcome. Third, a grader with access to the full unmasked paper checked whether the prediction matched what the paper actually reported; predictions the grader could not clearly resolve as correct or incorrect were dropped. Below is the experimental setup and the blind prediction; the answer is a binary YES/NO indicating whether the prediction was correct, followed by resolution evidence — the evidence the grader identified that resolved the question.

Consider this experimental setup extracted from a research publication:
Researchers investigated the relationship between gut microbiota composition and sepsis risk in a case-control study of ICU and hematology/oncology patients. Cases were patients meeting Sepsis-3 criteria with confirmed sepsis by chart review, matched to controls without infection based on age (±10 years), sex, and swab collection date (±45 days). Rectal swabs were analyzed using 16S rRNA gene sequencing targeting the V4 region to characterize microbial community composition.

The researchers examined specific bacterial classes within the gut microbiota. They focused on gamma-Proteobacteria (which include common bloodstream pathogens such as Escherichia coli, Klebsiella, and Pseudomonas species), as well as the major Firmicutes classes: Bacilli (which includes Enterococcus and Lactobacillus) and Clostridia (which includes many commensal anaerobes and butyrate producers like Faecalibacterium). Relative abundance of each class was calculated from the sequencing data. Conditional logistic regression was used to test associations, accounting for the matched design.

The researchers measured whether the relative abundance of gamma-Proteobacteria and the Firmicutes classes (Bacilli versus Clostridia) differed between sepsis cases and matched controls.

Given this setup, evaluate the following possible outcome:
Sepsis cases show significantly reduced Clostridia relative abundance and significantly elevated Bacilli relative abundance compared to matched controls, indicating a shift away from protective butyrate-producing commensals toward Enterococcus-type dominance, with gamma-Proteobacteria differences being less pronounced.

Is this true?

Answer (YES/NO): NO